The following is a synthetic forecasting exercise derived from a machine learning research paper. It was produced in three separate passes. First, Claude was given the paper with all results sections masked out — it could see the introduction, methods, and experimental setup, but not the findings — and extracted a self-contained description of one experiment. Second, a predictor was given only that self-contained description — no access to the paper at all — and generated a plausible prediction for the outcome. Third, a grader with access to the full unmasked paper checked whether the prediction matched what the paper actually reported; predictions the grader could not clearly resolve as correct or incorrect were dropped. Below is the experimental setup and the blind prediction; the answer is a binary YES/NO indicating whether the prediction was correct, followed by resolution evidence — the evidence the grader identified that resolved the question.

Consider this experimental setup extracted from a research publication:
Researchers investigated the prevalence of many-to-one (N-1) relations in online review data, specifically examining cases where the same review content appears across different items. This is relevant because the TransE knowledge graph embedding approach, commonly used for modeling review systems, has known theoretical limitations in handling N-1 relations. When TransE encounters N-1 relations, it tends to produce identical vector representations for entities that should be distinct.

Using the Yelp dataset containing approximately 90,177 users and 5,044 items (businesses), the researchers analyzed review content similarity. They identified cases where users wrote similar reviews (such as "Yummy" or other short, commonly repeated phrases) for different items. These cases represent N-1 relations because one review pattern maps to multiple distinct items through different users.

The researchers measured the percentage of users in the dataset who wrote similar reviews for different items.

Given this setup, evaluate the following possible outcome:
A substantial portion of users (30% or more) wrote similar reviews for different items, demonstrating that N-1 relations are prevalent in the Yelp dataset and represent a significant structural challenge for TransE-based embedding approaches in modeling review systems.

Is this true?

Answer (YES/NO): NO